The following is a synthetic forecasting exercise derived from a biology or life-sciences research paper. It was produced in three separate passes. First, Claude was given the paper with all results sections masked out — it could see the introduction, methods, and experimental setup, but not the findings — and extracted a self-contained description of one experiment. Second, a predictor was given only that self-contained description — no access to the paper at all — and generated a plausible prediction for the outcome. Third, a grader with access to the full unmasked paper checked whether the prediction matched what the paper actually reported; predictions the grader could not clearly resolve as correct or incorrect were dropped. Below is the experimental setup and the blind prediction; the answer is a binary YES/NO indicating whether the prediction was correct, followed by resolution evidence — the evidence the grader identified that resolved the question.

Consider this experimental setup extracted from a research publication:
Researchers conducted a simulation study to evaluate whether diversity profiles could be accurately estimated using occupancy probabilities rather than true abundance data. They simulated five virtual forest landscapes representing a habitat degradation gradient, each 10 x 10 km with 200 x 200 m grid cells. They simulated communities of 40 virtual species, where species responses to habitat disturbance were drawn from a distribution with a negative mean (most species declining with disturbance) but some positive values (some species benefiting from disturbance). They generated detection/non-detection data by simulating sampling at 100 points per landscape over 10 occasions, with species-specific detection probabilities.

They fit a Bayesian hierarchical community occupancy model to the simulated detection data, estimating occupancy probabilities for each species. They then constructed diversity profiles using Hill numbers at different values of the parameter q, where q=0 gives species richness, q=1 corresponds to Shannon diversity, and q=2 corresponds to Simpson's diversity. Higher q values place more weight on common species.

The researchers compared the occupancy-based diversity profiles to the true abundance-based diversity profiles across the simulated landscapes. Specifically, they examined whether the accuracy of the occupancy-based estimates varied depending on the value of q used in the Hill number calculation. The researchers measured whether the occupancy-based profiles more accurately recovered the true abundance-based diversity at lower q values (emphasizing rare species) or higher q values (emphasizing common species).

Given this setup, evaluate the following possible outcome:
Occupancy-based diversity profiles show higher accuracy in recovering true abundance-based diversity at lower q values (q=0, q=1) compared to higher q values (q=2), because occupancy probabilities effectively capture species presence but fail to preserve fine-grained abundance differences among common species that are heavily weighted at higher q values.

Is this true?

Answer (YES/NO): YES